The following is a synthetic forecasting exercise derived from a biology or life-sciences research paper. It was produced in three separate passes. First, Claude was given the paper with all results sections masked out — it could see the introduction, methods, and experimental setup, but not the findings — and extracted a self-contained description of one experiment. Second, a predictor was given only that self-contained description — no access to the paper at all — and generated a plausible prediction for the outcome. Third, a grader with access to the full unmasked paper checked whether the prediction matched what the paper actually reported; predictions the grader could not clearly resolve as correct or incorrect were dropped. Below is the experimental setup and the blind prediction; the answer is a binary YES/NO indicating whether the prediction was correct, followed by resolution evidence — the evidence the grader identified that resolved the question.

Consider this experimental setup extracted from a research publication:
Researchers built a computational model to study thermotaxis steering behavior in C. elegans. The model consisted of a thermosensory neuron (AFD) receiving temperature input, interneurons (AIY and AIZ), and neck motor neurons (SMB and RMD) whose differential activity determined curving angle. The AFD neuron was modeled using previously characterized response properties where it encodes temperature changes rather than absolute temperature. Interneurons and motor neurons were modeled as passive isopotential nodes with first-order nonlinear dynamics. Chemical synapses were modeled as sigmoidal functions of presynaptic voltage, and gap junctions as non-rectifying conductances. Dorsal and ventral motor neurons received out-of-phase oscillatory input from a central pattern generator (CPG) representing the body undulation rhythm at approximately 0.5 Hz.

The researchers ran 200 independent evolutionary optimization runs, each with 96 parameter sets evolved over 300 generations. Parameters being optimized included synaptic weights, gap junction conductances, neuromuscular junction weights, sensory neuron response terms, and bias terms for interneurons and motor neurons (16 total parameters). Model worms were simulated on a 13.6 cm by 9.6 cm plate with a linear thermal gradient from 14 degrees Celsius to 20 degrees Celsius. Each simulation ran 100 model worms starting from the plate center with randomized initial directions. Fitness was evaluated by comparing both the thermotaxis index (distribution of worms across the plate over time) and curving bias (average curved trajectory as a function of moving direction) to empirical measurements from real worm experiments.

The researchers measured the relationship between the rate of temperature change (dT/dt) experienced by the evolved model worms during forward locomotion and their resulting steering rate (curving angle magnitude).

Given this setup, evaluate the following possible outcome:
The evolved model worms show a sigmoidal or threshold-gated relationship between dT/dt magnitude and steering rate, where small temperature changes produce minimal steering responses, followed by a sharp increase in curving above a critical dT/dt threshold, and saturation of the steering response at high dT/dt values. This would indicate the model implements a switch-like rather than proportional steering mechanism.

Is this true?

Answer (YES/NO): NO